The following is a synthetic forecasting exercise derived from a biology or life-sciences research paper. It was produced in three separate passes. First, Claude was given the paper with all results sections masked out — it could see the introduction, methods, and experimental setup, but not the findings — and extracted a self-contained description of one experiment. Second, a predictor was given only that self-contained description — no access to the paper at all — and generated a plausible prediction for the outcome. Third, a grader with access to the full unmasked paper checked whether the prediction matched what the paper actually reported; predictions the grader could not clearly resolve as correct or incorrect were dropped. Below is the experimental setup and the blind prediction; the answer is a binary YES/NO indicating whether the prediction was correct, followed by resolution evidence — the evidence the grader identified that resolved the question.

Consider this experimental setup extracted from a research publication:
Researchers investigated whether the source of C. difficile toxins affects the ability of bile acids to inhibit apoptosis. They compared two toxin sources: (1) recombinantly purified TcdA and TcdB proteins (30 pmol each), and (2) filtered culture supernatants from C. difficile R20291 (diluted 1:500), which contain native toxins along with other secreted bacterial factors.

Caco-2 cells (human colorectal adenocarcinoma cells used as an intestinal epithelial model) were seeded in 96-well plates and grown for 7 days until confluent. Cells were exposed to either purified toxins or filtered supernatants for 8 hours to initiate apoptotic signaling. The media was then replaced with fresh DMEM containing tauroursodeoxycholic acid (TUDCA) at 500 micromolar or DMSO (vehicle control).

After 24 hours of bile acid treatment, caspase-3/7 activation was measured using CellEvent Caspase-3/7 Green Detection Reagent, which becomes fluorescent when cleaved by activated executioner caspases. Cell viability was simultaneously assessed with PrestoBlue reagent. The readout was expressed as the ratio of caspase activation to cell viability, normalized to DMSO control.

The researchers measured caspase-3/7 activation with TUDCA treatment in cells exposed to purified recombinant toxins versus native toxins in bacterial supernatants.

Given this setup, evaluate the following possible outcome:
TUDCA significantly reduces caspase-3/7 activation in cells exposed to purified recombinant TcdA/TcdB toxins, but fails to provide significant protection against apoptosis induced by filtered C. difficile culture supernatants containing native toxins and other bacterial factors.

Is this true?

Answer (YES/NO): NO